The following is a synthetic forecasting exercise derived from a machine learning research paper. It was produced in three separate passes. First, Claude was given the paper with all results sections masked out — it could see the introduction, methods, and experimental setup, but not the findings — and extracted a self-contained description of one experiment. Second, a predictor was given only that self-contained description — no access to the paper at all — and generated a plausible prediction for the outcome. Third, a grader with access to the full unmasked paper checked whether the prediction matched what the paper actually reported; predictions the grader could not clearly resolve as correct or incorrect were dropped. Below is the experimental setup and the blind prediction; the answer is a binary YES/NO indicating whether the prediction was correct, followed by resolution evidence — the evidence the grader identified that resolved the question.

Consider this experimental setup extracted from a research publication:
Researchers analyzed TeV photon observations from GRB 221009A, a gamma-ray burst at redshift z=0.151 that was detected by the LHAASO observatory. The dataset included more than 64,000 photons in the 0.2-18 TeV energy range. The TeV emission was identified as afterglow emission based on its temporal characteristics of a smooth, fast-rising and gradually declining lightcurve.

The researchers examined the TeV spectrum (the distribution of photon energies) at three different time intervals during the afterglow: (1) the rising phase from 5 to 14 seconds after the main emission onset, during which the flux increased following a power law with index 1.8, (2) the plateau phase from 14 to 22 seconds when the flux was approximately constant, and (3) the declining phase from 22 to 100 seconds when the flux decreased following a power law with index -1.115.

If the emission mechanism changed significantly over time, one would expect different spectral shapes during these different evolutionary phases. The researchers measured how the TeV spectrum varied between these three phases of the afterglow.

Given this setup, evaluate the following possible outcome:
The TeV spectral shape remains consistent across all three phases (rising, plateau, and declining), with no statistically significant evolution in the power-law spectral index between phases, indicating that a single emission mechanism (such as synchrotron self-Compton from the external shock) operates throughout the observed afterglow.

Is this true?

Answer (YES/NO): YES